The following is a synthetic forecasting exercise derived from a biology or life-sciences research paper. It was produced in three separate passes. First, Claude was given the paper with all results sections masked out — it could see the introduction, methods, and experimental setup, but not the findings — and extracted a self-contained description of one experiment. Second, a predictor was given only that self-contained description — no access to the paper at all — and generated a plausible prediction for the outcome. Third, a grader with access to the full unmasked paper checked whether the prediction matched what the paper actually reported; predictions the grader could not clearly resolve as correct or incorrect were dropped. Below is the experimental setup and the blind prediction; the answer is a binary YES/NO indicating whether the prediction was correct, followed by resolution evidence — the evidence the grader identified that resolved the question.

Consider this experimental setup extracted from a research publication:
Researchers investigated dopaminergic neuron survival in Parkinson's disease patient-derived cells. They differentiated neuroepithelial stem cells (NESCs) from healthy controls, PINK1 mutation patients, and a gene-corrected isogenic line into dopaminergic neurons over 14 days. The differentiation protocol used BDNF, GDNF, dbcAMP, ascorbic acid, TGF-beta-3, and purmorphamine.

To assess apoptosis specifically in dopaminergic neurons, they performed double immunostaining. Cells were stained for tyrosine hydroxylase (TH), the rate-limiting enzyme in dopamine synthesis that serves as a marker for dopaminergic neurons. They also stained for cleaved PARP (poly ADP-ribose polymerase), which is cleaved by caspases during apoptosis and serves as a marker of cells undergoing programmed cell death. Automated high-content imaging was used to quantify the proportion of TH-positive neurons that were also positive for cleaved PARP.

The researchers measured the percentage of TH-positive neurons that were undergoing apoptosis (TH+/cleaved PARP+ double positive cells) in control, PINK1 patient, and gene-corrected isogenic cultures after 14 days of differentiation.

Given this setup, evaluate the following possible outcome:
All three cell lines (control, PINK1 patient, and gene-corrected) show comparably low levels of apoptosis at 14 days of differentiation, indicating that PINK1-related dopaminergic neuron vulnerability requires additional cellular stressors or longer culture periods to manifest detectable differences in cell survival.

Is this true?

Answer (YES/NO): NO